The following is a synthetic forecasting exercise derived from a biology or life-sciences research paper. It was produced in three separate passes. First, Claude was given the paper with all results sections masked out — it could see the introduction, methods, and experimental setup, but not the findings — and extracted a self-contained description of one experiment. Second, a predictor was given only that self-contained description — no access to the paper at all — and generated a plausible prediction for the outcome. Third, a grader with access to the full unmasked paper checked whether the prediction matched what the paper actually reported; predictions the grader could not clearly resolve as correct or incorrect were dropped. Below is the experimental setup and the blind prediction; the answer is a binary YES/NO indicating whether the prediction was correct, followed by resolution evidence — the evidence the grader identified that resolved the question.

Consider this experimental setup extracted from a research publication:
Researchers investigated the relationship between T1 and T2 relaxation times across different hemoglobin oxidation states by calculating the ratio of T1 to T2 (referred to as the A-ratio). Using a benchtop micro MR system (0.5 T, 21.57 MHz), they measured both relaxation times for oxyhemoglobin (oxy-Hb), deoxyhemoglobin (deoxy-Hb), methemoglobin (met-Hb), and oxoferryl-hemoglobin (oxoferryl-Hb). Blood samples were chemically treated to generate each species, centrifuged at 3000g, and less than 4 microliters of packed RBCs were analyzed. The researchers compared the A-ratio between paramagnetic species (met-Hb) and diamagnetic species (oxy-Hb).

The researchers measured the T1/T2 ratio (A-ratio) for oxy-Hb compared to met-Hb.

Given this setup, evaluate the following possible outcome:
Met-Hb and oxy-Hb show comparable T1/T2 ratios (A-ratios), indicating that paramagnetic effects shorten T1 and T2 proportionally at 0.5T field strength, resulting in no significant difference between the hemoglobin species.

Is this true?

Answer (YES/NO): NO